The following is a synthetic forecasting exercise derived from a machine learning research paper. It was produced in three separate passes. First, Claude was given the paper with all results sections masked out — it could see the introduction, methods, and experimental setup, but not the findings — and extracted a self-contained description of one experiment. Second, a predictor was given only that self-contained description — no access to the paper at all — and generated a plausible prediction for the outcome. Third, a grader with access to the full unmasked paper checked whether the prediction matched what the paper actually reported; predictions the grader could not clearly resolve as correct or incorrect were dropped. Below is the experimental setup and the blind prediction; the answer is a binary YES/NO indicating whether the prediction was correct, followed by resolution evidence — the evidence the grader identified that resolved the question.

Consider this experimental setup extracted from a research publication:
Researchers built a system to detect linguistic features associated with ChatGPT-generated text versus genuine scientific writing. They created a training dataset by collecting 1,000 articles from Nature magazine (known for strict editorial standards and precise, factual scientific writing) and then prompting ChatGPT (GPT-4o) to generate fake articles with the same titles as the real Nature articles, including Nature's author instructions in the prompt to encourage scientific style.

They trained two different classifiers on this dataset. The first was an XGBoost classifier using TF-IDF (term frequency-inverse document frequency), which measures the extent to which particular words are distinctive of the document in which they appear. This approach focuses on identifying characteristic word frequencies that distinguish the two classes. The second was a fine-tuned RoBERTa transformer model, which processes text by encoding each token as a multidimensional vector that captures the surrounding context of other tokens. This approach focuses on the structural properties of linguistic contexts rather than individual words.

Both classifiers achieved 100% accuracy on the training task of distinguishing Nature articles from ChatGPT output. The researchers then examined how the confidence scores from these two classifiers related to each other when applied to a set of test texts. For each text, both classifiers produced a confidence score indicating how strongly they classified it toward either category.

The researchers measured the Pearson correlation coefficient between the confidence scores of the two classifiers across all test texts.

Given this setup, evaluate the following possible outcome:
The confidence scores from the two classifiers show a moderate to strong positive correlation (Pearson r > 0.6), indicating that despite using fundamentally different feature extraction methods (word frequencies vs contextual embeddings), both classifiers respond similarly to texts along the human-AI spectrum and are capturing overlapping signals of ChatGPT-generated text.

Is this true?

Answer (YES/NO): NO